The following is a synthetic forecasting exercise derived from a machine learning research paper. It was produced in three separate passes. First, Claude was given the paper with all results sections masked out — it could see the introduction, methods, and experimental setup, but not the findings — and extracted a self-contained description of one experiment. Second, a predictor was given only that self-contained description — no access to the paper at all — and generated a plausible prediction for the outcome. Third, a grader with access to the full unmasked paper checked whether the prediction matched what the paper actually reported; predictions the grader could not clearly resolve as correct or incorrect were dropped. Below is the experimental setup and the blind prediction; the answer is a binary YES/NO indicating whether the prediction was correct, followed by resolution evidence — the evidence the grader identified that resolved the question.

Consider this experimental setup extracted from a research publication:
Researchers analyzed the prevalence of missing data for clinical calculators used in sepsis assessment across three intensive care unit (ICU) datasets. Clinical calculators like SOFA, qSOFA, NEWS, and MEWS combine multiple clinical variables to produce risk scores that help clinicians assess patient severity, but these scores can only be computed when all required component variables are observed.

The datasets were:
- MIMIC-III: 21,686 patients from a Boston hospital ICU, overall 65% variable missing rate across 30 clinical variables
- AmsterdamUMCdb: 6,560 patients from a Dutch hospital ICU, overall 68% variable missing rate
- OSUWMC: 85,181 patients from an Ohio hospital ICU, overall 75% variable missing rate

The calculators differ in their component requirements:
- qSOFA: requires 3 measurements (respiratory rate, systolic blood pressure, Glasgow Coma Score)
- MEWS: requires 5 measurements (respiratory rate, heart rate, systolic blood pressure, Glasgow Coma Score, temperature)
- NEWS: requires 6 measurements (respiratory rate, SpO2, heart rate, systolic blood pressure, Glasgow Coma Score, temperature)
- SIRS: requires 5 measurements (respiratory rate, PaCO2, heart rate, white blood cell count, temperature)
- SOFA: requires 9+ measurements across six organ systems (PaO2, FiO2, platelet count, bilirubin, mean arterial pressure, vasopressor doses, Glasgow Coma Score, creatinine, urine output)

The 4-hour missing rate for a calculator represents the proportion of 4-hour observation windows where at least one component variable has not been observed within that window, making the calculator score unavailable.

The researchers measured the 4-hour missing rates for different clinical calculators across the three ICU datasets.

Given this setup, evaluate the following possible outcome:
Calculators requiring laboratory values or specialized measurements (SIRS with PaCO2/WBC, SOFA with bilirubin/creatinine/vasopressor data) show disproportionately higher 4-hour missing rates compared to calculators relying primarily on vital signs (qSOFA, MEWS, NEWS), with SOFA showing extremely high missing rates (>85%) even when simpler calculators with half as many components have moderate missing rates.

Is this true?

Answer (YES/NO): YES